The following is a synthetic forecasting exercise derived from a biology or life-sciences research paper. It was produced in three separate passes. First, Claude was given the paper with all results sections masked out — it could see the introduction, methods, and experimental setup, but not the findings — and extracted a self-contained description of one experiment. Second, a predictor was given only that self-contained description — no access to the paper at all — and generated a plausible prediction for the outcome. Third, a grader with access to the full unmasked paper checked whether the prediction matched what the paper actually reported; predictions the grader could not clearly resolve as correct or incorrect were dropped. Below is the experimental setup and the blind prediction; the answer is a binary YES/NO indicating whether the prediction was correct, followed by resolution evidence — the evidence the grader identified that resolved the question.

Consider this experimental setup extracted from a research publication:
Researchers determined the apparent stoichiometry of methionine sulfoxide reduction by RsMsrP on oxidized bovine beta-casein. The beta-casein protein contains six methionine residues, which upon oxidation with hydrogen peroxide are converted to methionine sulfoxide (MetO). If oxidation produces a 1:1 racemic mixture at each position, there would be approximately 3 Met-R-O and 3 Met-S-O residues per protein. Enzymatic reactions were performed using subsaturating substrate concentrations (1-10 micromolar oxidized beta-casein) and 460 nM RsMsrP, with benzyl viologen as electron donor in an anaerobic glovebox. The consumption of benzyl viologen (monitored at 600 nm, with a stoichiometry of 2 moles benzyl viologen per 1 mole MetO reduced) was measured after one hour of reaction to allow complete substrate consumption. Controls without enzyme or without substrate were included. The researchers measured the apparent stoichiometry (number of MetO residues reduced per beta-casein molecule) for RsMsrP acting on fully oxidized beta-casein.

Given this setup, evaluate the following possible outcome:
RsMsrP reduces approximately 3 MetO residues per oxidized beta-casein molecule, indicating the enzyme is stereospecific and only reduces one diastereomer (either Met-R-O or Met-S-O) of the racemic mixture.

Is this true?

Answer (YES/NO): NO